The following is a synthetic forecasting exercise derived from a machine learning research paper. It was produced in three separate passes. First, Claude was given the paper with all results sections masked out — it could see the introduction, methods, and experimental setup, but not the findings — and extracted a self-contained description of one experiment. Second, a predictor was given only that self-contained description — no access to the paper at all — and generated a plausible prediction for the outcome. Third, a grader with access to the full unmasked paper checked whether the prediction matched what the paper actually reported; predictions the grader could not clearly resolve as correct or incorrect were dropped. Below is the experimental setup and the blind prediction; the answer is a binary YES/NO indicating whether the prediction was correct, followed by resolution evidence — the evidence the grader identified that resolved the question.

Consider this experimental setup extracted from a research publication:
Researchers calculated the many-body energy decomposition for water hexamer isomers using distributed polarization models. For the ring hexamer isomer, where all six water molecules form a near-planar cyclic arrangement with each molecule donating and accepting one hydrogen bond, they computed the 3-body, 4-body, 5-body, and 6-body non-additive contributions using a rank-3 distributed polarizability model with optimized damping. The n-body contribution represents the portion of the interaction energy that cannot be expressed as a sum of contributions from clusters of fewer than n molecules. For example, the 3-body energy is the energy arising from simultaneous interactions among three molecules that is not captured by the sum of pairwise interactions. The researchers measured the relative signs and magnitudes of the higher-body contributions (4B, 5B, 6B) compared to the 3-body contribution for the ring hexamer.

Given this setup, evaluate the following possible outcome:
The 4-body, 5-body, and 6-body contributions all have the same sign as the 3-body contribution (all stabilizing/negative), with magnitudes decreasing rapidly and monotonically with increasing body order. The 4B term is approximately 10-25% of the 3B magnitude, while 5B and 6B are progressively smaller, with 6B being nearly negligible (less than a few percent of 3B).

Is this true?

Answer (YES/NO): YES